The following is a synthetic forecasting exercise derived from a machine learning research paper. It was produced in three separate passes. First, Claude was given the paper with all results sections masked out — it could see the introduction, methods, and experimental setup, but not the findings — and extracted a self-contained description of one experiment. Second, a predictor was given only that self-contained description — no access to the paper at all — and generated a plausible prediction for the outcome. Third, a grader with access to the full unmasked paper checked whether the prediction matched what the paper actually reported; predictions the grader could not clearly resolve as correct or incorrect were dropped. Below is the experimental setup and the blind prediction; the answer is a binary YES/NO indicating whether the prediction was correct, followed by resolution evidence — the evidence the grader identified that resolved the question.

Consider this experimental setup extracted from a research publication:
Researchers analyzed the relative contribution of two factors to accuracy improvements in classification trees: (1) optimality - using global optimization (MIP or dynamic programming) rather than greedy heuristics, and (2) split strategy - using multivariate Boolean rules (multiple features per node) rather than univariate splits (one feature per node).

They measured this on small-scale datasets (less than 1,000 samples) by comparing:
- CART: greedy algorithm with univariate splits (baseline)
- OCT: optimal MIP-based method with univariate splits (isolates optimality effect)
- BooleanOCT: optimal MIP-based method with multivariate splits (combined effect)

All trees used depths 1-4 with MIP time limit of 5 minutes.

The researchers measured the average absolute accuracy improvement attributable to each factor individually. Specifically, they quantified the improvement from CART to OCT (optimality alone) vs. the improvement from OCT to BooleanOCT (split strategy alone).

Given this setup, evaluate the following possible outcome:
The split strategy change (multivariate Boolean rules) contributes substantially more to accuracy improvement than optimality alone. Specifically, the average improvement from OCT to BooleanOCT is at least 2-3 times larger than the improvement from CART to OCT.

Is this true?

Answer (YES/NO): NO